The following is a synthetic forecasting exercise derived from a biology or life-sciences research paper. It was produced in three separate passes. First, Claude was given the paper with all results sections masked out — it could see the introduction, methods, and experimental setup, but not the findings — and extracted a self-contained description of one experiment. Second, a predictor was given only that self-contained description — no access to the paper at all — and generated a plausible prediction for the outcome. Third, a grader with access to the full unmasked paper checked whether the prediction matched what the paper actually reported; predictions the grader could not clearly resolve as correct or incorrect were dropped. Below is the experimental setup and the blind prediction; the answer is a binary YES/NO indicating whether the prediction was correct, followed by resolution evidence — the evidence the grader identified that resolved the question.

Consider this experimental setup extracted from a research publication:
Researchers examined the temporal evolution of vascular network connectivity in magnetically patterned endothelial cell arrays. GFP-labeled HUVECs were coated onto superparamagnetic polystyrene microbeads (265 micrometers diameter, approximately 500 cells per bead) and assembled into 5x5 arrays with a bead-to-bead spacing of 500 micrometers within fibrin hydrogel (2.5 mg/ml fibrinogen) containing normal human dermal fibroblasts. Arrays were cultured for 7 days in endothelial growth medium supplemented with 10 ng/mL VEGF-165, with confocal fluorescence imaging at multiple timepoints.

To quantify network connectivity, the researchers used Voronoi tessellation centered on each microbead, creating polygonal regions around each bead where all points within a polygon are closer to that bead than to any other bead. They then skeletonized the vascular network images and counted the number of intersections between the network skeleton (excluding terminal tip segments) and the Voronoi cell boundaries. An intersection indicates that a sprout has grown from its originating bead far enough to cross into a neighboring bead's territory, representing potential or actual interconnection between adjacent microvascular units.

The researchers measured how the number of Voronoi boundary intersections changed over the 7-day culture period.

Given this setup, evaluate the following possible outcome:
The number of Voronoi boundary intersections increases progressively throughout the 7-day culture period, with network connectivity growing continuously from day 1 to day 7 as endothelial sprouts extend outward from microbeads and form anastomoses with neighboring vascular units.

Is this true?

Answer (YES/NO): NO